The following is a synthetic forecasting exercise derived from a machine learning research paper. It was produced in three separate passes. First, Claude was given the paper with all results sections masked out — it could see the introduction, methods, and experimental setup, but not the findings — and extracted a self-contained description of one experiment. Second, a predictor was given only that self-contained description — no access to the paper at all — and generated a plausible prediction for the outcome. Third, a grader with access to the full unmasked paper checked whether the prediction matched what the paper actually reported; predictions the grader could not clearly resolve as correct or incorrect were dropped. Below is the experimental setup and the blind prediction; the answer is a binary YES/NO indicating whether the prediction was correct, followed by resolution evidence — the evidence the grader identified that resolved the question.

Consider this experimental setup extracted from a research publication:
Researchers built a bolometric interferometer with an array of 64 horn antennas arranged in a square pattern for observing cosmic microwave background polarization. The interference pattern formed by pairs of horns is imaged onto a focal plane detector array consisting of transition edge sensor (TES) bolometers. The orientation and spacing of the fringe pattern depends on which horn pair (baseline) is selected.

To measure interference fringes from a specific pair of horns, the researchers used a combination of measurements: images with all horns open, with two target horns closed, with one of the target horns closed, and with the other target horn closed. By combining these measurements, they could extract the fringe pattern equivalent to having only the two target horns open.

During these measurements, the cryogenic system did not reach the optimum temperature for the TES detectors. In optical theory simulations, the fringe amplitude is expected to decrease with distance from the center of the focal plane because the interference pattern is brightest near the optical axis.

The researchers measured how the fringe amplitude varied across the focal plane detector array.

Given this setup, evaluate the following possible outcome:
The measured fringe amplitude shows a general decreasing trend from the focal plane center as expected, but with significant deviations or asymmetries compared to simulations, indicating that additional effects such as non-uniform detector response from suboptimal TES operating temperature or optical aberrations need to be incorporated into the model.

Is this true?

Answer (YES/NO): NO